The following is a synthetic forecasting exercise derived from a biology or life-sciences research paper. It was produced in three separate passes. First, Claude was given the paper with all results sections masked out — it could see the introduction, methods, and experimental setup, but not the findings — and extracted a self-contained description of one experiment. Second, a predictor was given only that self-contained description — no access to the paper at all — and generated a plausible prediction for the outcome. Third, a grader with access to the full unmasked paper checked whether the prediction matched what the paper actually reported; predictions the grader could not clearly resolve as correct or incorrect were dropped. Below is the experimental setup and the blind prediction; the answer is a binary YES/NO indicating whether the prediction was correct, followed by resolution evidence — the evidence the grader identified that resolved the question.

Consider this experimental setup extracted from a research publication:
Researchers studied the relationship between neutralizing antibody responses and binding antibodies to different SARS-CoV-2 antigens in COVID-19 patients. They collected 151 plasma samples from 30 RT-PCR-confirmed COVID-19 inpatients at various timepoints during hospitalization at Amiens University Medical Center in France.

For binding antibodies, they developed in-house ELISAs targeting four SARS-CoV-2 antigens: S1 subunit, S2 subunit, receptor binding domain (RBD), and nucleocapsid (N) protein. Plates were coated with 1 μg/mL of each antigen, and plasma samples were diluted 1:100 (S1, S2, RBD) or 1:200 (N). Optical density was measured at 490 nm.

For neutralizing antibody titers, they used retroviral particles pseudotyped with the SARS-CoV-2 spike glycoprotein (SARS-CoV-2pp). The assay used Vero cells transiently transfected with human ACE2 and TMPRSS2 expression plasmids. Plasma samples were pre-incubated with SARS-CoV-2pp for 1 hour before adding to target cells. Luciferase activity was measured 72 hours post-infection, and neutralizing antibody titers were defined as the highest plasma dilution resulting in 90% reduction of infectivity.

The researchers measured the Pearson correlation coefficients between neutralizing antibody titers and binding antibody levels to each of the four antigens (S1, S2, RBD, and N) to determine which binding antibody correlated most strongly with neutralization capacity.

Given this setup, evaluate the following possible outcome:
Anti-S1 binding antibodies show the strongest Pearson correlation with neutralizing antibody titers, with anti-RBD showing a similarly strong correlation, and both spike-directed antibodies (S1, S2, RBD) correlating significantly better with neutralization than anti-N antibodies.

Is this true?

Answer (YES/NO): NO